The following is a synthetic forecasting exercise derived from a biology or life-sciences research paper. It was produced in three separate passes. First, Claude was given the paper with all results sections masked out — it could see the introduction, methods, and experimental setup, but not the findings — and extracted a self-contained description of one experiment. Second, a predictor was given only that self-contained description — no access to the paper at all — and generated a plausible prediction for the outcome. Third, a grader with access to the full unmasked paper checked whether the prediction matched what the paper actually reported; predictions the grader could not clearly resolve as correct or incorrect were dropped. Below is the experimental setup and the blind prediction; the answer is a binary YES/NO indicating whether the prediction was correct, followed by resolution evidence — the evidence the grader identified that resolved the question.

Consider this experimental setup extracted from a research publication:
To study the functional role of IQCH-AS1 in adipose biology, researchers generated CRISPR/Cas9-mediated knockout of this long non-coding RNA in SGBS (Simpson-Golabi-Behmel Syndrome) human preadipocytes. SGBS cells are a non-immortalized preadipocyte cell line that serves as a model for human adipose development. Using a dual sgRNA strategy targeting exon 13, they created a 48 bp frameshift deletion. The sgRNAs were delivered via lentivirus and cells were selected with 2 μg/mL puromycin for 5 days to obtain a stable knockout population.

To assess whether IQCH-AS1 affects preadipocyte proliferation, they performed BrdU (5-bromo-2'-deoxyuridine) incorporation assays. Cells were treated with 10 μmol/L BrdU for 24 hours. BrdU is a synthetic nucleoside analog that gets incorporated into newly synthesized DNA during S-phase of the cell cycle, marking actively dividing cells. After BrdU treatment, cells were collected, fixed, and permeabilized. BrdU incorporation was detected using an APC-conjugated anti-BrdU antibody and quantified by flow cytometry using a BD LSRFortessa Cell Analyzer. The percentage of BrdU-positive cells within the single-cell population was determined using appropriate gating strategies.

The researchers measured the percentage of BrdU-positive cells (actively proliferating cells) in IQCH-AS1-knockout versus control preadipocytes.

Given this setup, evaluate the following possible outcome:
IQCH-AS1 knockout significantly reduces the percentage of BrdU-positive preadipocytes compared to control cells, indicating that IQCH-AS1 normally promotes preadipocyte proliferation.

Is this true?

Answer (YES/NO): YES